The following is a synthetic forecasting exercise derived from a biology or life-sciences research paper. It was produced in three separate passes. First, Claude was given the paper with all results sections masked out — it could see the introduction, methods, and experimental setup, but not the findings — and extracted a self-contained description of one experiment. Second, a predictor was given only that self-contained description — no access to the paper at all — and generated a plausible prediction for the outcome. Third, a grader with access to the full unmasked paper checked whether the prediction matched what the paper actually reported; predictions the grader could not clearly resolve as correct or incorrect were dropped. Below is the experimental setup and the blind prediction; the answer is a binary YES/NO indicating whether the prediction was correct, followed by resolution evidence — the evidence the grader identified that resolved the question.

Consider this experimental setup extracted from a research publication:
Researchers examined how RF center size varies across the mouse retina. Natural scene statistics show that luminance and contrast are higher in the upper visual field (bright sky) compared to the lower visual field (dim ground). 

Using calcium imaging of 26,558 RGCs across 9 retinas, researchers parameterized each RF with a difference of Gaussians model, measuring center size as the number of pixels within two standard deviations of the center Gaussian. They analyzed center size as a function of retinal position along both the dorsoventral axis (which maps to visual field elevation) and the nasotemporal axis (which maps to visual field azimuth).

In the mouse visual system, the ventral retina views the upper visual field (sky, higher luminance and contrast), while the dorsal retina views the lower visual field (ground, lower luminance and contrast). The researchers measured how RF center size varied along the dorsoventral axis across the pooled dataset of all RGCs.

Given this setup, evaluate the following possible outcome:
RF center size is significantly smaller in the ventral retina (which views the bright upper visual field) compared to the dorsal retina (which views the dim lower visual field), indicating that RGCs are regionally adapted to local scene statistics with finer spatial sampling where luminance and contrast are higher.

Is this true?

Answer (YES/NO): YES